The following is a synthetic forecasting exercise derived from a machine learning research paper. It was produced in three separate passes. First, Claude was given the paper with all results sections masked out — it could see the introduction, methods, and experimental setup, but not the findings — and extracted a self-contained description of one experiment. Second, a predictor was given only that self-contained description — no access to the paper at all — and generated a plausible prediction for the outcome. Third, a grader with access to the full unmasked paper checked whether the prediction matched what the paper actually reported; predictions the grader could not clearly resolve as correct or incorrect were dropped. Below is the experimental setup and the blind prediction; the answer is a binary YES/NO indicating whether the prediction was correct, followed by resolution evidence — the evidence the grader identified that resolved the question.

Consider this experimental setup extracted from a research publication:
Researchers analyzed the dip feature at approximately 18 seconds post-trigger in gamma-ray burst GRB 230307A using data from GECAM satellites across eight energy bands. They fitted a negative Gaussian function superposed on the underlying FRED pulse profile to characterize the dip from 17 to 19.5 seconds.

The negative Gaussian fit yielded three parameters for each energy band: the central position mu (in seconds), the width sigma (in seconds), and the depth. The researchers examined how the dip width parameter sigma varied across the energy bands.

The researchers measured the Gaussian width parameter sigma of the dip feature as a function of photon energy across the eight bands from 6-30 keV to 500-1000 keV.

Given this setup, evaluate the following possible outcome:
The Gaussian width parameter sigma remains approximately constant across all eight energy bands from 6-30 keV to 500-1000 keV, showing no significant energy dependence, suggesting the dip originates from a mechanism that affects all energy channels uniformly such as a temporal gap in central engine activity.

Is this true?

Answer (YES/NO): NO